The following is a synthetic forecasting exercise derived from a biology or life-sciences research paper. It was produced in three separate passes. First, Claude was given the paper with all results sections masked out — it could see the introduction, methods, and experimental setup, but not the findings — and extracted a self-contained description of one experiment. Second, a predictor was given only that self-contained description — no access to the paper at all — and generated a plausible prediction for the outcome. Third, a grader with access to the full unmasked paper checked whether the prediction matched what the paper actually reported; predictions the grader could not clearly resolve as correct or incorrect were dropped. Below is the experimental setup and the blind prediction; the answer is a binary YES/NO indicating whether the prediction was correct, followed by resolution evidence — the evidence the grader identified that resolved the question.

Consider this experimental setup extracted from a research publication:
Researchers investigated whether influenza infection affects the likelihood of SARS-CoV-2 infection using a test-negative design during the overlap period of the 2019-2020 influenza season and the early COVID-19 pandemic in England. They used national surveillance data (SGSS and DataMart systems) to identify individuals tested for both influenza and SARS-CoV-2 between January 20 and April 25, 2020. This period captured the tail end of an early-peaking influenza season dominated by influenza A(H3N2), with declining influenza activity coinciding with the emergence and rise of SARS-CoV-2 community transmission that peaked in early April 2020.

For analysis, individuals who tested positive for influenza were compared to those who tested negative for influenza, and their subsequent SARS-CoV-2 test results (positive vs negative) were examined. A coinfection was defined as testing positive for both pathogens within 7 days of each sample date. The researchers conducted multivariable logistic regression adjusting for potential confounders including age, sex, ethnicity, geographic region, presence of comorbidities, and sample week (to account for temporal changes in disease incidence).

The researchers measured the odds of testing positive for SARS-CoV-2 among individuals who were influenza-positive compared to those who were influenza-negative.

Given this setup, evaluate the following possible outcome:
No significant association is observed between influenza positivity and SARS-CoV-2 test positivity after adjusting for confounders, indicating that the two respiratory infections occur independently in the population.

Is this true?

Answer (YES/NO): NO